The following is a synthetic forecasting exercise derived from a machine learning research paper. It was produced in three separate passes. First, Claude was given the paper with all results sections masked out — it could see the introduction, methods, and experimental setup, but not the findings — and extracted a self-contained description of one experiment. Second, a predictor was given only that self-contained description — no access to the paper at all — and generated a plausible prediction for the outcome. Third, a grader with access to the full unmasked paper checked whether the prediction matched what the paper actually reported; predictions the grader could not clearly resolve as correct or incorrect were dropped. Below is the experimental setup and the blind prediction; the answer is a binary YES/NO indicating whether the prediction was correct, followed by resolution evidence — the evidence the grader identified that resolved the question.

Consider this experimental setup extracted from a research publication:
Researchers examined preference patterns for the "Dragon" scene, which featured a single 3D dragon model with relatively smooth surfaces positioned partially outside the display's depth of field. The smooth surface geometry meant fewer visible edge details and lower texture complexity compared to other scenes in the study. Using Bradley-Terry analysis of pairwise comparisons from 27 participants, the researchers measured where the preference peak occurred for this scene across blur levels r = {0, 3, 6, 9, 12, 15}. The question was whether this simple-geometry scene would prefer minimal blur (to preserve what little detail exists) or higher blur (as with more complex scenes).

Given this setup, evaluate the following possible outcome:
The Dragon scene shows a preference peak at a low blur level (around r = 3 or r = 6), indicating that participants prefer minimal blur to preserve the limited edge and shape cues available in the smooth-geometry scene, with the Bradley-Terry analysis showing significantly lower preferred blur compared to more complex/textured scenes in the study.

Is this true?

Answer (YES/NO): NO